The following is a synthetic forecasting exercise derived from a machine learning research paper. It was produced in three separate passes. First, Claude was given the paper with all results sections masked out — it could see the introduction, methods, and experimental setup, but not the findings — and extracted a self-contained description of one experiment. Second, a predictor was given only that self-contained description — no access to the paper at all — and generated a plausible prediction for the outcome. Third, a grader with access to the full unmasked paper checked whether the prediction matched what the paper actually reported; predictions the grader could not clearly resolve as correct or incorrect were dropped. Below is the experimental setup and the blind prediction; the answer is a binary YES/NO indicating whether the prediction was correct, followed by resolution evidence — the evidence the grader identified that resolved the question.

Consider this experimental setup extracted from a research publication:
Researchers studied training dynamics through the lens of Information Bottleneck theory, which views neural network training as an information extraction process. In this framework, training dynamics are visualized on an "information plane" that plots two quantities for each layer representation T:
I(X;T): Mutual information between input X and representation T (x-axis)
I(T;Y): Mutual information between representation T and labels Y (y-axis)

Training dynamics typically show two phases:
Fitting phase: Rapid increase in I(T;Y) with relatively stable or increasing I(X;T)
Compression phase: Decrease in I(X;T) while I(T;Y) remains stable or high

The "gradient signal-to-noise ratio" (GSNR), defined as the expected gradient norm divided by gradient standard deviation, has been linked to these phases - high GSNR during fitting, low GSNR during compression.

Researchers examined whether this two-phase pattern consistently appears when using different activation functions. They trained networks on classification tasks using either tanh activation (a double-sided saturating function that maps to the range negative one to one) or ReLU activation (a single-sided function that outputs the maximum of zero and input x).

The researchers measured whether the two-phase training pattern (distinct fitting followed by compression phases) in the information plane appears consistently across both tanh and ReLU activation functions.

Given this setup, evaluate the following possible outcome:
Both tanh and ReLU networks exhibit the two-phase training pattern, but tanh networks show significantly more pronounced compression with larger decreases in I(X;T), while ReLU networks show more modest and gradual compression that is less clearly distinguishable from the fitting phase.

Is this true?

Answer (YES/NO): NO